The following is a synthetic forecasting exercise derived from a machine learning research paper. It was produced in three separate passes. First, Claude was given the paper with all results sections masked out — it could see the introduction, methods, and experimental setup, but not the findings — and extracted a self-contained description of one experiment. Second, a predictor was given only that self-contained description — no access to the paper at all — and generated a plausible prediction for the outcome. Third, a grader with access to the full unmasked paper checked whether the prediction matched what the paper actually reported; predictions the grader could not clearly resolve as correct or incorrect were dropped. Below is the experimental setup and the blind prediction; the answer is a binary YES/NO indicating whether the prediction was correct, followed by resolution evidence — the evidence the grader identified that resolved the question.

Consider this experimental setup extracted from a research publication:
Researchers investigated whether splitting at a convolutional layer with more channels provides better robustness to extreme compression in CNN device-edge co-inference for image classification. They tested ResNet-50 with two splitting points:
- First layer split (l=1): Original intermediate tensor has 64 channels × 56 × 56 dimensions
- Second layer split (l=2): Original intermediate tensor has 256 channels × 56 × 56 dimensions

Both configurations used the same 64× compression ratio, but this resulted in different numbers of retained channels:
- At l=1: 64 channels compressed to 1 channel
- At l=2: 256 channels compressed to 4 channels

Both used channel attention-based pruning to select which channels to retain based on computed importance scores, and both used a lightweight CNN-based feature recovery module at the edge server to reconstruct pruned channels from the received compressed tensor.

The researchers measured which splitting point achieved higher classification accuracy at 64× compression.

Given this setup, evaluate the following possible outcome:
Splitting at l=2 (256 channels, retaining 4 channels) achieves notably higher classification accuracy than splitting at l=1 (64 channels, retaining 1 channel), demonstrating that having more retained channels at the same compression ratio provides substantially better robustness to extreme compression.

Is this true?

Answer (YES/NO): YES